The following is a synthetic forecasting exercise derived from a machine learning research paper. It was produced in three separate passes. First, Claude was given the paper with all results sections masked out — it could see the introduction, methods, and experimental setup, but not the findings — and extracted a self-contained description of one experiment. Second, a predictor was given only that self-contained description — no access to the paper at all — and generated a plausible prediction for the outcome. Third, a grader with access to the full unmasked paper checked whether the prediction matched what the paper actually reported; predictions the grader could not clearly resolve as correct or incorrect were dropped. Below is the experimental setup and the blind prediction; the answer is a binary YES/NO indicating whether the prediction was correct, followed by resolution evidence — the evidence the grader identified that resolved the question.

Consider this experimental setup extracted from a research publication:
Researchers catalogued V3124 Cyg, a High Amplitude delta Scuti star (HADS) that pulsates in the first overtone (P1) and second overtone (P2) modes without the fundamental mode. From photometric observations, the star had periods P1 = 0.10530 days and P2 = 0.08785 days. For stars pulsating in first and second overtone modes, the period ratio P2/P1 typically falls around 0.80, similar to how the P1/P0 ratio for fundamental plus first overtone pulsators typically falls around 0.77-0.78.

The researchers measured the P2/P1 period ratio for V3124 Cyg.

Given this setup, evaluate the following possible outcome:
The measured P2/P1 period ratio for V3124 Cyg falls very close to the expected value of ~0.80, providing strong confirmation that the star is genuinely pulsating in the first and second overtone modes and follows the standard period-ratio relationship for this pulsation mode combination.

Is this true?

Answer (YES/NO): NO